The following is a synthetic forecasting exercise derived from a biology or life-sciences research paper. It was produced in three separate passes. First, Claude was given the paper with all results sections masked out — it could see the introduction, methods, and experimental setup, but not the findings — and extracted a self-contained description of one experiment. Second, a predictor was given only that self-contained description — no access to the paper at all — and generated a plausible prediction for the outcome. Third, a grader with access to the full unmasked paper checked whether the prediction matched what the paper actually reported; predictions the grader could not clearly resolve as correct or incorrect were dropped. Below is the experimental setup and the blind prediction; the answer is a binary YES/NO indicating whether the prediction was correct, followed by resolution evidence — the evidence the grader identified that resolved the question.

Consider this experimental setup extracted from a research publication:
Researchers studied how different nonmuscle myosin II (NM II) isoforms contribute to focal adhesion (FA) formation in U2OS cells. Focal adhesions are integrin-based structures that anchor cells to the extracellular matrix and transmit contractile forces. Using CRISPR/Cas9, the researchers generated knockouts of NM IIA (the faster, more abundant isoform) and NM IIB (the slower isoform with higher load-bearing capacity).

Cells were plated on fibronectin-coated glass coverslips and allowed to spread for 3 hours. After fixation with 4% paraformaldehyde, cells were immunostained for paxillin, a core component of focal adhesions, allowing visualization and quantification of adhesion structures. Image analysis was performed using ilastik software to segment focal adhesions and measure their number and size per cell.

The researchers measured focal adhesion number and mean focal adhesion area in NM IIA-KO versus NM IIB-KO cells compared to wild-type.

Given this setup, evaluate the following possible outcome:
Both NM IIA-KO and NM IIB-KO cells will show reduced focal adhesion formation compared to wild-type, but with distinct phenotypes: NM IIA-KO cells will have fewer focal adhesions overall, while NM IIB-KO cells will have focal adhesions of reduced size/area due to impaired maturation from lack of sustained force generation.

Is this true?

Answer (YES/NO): YES